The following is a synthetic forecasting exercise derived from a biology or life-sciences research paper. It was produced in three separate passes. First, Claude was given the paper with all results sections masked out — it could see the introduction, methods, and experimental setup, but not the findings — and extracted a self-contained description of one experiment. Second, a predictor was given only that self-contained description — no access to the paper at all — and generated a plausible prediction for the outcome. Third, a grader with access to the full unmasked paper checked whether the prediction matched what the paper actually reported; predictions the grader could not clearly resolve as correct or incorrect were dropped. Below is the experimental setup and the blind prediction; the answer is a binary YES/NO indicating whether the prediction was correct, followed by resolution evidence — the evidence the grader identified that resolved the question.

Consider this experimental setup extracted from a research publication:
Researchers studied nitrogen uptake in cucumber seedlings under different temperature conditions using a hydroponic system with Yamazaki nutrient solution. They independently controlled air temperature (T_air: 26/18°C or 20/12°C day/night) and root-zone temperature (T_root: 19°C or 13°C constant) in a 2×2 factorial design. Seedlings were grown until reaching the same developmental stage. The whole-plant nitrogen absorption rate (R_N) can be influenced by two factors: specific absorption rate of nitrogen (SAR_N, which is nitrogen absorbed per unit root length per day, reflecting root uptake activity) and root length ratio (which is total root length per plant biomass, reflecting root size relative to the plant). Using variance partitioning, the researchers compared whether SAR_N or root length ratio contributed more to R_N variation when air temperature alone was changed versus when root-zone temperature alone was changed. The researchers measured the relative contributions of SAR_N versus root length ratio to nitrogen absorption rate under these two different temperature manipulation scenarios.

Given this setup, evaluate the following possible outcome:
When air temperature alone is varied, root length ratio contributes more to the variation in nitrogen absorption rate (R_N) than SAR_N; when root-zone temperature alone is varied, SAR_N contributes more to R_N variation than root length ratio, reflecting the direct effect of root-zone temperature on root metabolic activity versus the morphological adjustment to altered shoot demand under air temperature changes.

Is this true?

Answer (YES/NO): NO